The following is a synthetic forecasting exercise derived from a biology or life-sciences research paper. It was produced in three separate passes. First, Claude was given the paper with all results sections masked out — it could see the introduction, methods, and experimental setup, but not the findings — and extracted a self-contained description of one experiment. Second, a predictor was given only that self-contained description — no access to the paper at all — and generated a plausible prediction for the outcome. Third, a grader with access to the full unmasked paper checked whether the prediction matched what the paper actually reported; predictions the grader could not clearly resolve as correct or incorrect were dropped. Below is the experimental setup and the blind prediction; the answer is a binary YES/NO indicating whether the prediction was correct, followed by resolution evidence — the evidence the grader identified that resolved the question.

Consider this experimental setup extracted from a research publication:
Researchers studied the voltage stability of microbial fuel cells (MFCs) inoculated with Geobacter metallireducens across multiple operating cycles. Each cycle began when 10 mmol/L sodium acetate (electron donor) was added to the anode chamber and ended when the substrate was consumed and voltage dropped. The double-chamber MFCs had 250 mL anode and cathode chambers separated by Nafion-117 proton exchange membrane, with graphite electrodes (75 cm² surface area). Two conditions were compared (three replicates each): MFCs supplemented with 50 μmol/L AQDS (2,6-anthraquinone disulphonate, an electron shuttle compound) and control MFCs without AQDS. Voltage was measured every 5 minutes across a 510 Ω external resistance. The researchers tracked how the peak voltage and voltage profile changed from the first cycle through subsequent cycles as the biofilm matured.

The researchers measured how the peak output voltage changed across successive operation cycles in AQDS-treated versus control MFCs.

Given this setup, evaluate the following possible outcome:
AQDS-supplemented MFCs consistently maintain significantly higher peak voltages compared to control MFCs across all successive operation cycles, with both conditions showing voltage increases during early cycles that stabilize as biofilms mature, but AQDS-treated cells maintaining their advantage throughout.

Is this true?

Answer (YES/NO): NO